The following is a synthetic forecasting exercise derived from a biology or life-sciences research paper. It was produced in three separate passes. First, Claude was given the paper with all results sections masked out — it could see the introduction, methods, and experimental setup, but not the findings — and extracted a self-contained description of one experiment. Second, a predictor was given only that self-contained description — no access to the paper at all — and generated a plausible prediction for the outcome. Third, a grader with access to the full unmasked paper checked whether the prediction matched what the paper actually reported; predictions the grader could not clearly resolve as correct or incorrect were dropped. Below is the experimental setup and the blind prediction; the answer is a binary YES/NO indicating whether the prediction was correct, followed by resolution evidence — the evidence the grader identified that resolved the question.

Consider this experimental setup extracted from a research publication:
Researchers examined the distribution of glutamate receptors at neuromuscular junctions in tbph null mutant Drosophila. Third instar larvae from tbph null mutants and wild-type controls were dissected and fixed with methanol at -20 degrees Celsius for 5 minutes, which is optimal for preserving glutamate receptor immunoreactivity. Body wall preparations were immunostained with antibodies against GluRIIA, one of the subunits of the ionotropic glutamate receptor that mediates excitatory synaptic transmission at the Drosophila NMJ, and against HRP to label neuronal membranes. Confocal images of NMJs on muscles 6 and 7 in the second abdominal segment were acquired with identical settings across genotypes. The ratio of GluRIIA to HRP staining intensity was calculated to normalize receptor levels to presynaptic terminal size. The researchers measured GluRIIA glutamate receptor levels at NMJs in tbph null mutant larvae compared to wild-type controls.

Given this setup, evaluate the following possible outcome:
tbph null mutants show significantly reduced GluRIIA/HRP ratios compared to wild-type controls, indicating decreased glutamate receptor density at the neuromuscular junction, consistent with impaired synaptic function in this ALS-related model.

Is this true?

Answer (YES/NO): YES